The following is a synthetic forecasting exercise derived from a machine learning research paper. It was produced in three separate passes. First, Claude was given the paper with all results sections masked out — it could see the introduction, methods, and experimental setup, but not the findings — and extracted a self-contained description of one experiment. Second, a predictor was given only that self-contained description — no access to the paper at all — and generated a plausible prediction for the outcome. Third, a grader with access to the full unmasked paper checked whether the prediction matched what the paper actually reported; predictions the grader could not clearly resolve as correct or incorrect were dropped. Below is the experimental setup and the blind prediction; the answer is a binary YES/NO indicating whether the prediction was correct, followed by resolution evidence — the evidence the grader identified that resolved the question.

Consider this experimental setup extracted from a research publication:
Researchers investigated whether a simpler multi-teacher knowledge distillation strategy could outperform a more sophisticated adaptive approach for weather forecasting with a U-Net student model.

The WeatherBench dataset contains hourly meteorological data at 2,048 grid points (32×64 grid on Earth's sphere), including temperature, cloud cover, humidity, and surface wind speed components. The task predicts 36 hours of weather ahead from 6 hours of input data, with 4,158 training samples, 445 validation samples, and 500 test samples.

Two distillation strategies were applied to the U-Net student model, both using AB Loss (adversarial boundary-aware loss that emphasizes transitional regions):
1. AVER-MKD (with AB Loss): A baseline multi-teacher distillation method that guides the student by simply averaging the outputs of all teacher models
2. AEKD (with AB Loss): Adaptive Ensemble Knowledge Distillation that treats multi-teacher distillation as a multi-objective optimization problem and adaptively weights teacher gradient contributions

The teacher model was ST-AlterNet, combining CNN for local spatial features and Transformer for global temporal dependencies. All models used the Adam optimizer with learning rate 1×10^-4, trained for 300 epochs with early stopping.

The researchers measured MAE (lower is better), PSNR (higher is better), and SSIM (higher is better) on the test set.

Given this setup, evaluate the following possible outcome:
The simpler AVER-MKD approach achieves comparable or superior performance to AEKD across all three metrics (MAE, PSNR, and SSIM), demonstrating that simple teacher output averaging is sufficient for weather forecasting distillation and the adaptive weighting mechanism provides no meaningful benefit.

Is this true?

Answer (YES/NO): YES